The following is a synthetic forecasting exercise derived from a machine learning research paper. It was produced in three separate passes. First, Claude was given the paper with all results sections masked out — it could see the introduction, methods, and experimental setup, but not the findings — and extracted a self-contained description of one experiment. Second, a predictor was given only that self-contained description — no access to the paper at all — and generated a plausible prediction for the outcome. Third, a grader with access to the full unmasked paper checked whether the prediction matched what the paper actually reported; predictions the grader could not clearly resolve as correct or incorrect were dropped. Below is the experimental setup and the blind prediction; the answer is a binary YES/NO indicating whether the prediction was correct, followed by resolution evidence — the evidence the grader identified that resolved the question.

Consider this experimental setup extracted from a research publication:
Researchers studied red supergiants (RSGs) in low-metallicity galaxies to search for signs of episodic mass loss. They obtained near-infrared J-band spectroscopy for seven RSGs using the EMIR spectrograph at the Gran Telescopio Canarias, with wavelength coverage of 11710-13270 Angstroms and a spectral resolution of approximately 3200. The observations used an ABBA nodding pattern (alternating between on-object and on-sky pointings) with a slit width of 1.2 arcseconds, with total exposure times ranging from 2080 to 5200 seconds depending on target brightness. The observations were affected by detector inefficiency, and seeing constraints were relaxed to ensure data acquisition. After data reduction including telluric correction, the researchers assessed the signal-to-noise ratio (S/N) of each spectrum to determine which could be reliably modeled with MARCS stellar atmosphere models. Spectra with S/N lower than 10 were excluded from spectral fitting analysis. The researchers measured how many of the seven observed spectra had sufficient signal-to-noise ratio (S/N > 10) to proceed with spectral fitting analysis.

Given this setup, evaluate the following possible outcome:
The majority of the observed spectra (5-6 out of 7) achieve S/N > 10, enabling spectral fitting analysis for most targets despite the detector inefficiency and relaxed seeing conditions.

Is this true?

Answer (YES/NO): YES